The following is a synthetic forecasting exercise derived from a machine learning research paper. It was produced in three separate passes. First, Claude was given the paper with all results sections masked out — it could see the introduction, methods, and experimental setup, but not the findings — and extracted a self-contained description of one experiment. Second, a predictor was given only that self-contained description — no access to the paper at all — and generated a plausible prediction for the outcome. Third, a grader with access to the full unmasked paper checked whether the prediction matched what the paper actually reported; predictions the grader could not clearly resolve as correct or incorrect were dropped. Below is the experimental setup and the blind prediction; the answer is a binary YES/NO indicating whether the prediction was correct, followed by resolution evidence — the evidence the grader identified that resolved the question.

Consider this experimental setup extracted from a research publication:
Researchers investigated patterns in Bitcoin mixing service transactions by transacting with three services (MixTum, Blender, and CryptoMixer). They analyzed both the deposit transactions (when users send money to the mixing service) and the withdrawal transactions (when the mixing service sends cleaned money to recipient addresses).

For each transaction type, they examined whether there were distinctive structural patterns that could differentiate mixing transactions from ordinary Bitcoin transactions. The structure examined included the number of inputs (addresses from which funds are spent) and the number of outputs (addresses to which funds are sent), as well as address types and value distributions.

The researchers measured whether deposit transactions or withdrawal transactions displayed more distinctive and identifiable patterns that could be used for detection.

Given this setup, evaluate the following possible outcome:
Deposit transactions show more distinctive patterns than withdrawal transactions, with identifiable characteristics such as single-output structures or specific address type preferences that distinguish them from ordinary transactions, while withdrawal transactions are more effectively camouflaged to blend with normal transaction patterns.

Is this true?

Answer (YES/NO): NO